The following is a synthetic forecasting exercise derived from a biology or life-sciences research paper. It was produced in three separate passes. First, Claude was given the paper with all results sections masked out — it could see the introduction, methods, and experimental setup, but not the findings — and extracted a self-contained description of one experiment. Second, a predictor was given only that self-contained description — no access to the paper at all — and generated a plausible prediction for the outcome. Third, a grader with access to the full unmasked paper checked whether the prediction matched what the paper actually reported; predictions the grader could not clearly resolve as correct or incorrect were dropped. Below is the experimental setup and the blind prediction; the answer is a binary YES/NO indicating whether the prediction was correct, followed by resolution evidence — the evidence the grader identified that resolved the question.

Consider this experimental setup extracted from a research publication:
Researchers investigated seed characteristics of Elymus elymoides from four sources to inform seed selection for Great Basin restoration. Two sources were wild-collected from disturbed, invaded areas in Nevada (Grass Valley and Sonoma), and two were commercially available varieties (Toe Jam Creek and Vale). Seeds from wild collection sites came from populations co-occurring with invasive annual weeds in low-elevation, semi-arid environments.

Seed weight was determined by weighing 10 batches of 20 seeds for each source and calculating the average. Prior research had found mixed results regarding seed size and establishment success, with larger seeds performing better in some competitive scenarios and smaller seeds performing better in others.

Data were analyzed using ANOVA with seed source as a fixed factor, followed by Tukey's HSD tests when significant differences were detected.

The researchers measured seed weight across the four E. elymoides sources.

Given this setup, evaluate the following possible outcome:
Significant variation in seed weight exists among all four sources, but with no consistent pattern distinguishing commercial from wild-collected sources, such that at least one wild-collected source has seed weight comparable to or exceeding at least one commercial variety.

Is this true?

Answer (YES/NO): NO